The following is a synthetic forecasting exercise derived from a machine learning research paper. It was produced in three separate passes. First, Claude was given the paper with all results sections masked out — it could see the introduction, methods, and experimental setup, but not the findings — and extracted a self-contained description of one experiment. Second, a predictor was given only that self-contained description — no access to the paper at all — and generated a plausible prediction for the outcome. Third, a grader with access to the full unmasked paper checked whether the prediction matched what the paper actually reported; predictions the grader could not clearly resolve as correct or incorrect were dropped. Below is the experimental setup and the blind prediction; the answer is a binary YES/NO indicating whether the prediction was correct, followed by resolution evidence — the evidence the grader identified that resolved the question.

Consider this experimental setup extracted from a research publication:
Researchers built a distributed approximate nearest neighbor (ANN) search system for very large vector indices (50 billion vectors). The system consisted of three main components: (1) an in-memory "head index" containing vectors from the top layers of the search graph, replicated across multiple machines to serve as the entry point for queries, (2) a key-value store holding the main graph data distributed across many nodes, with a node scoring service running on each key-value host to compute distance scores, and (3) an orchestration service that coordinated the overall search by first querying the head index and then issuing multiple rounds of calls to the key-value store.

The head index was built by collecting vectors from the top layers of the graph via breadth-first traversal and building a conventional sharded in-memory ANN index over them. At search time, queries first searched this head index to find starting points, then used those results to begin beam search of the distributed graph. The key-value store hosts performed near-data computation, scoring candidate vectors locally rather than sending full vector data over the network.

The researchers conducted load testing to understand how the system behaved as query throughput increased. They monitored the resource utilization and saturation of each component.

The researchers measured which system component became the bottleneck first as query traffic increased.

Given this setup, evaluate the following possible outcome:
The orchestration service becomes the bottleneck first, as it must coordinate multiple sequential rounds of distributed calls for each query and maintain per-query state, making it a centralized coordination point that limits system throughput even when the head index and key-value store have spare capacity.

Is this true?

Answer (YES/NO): NO